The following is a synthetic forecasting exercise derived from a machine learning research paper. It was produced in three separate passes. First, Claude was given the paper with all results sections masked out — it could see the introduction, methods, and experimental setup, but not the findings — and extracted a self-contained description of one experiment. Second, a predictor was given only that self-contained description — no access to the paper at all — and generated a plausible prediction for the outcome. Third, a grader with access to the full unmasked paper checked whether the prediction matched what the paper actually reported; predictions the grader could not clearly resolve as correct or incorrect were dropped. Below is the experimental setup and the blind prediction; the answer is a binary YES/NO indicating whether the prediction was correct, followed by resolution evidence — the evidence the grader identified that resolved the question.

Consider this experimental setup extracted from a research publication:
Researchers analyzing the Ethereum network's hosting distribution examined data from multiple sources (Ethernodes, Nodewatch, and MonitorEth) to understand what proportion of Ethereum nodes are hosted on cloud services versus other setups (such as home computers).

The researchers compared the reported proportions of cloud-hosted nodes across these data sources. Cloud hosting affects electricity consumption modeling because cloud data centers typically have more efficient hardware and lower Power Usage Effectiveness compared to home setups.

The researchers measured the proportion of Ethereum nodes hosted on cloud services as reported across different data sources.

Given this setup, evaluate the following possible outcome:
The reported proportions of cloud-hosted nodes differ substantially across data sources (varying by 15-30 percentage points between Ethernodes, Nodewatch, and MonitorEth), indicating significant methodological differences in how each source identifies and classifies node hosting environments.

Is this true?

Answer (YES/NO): NO